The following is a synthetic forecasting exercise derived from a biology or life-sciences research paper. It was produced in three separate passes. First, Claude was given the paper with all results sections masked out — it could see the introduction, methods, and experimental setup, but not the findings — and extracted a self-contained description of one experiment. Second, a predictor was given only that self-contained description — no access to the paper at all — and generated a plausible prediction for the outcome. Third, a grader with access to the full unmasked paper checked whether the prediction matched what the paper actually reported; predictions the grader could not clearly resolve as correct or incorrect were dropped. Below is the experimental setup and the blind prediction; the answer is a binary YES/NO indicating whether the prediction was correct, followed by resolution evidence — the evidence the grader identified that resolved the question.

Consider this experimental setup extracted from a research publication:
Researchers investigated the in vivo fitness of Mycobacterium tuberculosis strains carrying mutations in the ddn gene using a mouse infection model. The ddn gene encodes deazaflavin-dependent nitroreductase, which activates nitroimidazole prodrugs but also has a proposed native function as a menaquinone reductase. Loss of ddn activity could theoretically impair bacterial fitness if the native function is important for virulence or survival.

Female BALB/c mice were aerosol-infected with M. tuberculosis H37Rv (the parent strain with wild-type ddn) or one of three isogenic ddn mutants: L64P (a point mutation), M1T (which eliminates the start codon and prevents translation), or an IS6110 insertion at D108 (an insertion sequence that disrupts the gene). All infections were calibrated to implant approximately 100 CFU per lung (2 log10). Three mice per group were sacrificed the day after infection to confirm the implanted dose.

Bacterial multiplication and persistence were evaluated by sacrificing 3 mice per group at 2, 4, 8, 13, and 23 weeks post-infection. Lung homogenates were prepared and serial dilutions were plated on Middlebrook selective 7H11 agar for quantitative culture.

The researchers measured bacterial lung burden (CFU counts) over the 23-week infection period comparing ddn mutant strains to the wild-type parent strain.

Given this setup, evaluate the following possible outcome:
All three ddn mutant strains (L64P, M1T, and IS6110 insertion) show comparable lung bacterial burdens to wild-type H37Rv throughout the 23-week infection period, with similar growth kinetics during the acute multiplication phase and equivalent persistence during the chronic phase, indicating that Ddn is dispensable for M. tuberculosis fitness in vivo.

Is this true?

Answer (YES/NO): YES